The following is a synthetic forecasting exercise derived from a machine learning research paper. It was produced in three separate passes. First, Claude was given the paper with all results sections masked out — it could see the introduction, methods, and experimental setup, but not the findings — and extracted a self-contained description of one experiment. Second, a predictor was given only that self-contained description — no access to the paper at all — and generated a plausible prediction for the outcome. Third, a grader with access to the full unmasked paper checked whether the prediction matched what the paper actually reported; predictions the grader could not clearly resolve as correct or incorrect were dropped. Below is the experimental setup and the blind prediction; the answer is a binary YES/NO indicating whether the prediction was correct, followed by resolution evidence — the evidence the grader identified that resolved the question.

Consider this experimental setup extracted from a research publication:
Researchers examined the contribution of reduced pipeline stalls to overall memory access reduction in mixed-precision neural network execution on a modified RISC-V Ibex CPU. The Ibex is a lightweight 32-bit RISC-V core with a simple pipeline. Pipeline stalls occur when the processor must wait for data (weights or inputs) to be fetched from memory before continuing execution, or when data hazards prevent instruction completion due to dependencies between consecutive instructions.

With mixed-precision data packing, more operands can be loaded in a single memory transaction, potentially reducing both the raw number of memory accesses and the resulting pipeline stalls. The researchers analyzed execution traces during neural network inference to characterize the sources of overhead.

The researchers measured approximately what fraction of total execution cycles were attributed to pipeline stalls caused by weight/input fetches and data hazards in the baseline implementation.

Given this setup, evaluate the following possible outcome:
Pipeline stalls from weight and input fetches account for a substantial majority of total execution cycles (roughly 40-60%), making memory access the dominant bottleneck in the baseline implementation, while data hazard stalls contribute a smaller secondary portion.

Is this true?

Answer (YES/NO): NO